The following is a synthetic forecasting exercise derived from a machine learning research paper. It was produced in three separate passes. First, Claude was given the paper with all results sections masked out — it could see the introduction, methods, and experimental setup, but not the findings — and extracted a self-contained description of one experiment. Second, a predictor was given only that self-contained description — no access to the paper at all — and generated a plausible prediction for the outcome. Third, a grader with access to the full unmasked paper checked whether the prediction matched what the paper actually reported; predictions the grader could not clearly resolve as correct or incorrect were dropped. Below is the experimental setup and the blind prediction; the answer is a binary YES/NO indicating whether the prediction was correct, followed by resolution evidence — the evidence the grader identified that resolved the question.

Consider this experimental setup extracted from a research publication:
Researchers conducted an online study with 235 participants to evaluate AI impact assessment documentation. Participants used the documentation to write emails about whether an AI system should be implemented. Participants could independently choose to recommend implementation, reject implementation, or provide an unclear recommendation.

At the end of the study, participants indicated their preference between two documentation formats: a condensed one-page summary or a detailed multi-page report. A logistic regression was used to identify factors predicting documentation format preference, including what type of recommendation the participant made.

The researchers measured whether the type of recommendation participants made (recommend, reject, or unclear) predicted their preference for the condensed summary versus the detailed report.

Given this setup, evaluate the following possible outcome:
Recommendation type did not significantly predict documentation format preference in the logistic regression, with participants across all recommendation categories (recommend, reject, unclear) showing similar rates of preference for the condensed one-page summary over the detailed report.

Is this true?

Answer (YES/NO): NO